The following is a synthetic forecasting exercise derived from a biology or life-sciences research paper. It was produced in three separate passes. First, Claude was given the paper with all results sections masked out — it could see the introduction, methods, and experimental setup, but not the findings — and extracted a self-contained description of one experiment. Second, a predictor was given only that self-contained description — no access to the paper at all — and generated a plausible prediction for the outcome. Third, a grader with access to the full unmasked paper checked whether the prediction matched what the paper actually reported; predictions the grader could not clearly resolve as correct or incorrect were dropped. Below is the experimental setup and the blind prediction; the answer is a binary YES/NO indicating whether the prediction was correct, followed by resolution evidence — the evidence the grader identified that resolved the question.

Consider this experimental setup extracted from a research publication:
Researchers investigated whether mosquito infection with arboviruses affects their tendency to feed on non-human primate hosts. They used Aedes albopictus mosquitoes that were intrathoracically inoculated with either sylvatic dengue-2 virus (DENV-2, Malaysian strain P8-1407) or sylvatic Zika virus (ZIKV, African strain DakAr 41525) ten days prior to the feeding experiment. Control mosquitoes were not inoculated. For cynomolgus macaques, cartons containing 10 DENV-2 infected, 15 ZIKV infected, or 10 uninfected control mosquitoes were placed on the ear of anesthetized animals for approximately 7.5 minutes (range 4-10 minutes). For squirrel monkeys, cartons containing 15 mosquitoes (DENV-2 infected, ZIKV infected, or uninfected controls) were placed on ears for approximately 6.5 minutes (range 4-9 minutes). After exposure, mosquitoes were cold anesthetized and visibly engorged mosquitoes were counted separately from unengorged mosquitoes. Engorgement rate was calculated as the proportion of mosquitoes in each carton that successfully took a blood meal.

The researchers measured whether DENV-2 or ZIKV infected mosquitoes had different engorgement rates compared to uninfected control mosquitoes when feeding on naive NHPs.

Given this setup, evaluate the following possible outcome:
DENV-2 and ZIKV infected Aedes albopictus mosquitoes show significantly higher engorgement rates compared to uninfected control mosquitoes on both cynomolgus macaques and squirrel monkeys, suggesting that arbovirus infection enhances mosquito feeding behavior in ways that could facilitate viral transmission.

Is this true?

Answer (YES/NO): NO